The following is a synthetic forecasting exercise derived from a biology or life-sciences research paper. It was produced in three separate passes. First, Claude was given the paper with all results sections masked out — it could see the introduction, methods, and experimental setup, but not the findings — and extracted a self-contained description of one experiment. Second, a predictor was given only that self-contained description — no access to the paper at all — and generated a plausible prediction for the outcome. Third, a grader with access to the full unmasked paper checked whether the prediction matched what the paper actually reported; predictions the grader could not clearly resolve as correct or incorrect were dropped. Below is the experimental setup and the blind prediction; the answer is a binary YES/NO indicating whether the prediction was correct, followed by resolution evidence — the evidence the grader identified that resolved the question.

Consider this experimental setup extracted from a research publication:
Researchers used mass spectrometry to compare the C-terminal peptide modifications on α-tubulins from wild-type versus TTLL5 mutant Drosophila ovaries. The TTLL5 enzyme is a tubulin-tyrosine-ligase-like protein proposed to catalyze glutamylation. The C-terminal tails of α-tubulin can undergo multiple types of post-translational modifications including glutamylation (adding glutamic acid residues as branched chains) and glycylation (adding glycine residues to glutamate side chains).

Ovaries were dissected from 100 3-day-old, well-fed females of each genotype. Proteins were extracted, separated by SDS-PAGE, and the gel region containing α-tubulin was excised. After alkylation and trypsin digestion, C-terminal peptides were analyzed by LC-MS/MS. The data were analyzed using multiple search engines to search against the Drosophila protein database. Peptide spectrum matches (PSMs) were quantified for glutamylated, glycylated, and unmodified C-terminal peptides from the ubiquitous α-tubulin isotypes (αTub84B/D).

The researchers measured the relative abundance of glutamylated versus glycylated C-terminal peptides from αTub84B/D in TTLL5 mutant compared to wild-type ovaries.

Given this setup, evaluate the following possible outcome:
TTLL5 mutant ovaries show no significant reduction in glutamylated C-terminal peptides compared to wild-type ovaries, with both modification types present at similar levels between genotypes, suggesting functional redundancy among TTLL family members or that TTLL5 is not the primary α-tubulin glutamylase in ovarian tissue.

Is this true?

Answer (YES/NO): NO